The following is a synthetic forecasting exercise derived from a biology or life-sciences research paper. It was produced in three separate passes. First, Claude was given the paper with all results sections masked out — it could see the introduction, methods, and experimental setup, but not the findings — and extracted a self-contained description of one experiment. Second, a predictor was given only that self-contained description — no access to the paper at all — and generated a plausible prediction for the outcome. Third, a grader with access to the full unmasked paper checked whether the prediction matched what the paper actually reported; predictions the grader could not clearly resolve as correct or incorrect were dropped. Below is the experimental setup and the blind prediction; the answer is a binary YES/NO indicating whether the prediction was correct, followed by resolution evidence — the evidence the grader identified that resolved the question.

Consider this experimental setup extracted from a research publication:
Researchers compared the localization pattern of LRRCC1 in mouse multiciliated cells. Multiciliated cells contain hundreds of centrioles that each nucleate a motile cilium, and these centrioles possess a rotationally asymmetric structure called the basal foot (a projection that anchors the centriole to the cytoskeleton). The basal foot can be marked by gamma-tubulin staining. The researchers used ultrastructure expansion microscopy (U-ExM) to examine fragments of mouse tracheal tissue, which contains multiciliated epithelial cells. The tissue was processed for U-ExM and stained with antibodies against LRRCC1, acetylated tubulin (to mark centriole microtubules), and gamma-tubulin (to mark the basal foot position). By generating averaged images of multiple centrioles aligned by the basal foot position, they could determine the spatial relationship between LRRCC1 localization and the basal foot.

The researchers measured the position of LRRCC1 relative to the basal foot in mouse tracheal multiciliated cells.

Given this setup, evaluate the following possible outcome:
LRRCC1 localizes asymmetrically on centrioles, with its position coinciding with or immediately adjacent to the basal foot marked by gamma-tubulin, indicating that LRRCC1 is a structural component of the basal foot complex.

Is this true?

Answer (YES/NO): NO